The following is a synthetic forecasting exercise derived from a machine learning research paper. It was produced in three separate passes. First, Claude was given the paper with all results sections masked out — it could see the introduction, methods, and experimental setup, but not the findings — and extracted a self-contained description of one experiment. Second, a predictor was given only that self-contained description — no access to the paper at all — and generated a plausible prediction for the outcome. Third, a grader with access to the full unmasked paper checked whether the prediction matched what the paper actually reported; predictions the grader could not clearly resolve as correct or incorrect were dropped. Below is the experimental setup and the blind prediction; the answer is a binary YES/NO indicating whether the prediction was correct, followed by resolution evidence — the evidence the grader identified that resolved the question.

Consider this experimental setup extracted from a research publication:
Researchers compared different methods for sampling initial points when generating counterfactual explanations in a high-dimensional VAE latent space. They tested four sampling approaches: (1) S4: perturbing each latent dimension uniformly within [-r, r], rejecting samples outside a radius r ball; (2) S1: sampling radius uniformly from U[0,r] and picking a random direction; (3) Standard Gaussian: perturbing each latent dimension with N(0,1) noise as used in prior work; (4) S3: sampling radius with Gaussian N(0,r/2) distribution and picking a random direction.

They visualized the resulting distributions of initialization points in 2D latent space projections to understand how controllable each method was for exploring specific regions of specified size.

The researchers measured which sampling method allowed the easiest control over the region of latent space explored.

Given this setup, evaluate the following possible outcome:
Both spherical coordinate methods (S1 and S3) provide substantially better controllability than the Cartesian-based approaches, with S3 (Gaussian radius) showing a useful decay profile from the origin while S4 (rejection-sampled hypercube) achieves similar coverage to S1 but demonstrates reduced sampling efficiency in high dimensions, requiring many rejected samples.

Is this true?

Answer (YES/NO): NO